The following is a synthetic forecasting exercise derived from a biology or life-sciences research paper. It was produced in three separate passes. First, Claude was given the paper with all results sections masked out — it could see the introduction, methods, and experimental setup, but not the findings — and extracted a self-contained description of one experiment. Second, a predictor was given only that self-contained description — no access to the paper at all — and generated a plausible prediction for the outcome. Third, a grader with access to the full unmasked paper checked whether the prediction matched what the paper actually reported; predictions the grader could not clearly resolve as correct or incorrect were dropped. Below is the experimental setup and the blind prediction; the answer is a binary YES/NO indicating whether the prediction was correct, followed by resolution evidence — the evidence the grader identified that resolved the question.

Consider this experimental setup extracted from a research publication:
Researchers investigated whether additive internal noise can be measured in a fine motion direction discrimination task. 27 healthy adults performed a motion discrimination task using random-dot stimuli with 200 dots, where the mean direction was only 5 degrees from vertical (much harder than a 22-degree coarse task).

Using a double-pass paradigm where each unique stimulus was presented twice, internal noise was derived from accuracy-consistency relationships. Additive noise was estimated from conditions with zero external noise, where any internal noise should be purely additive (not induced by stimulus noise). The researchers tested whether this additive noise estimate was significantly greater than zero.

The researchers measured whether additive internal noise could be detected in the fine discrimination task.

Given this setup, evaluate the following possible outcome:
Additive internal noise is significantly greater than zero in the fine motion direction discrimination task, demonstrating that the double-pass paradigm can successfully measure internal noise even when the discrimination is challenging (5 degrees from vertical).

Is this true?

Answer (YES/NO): YES